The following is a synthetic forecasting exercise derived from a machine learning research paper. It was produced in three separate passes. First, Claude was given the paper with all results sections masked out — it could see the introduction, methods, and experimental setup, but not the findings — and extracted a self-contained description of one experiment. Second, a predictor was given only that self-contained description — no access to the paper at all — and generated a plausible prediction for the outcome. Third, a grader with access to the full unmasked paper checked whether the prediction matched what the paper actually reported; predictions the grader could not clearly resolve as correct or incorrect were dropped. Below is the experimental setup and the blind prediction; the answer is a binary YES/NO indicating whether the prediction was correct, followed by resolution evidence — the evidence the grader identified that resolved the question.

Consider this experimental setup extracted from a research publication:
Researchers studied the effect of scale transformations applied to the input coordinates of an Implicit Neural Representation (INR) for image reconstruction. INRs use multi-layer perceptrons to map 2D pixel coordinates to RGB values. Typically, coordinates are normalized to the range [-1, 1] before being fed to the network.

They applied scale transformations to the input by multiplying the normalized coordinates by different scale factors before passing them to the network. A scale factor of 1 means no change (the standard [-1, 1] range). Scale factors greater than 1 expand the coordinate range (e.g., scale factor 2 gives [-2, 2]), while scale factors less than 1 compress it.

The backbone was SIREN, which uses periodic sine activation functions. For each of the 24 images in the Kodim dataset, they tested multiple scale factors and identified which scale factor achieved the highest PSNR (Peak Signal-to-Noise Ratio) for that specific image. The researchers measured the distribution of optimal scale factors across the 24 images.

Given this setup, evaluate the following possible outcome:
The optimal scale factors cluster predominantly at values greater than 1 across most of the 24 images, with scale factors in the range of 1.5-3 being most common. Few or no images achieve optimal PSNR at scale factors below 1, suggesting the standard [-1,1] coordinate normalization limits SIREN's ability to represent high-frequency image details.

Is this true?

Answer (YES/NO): NO